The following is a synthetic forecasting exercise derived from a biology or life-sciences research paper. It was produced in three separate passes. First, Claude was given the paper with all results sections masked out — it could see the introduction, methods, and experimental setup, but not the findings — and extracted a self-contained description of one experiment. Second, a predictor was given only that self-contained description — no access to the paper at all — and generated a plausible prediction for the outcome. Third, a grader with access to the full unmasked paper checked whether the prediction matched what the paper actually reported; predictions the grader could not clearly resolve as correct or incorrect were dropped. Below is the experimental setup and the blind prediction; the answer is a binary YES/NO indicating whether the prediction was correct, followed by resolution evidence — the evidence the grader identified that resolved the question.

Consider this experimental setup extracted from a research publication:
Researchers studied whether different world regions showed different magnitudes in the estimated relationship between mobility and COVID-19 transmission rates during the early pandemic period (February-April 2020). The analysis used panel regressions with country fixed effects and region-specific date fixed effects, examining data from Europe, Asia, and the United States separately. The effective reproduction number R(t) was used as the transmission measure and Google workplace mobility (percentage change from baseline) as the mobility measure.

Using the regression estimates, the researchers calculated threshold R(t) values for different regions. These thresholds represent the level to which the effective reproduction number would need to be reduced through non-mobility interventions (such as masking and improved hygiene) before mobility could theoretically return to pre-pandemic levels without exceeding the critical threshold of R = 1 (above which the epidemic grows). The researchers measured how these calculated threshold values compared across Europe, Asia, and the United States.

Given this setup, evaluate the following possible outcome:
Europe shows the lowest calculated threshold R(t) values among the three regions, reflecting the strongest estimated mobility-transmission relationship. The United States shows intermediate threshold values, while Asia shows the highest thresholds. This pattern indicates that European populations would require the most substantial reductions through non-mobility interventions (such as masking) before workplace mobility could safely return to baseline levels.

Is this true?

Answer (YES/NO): NO